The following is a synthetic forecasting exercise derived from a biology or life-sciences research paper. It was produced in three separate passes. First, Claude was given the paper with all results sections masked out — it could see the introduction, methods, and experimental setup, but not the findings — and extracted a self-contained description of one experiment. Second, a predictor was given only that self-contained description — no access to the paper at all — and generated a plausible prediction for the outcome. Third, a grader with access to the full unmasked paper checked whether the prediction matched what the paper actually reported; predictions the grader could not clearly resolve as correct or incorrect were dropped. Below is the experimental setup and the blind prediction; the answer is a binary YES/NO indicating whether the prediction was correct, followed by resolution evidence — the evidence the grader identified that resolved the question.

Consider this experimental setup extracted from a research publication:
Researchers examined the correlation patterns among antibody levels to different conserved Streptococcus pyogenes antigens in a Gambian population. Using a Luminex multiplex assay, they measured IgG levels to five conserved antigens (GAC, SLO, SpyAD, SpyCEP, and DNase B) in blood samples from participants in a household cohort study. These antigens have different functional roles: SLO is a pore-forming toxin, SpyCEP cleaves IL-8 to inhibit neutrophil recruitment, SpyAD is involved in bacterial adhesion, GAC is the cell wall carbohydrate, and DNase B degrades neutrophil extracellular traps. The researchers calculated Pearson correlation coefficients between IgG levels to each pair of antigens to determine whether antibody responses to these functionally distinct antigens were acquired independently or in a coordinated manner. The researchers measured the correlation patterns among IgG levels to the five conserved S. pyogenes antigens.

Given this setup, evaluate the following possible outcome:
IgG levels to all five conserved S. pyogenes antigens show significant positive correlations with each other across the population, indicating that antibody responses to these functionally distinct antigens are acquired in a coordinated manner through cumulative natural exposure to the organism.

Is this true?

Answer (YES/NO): YES